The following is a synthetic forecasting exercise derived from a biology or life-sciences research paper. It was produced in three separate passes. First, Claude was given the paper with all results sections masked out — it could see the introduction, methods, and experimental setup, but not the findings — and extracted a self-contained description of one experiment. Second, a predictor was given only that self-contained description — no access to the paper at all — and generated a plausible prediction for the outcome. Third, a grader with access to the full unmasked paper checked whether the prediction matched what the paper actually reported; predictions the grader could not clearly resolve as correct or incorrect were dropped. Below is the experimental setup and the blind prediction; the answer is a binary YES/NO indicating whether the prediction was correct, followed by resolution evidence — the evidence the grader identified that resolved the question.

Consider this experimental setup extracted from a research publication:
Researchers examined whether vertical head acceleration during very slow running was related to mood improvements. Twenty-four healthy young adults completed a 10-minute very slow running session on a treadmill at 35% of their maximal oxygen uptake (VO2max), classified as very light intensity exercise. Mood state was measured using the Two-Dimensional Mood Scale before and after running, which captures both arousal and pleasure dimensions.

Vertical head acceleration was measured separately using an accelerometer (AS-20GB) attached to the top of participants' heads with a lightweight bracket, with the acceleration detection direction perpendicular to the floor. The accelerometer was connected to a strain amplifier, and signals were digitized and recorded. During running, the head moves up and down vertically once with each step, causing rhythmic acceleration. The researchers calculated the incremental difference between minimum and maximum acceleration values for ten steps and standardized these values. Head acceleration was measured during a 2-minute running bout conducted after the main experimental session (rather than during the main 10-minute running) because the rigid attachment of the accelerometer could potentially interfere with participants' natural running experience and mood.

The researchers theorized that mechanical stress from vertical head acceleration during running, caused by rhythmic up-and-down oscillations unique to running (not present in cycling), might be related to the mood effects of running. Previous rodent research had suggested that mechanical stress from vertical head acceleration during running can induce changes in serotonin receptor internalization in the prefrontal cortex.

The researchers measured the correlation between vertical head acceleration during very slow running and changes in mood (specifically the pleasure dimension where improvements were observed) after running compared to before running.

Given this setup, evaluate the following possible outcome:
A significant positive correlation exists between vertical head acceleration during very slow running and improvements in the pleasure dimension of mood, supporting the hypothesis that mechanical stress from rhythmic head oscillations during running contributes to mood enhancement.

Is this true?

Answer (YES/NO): YES